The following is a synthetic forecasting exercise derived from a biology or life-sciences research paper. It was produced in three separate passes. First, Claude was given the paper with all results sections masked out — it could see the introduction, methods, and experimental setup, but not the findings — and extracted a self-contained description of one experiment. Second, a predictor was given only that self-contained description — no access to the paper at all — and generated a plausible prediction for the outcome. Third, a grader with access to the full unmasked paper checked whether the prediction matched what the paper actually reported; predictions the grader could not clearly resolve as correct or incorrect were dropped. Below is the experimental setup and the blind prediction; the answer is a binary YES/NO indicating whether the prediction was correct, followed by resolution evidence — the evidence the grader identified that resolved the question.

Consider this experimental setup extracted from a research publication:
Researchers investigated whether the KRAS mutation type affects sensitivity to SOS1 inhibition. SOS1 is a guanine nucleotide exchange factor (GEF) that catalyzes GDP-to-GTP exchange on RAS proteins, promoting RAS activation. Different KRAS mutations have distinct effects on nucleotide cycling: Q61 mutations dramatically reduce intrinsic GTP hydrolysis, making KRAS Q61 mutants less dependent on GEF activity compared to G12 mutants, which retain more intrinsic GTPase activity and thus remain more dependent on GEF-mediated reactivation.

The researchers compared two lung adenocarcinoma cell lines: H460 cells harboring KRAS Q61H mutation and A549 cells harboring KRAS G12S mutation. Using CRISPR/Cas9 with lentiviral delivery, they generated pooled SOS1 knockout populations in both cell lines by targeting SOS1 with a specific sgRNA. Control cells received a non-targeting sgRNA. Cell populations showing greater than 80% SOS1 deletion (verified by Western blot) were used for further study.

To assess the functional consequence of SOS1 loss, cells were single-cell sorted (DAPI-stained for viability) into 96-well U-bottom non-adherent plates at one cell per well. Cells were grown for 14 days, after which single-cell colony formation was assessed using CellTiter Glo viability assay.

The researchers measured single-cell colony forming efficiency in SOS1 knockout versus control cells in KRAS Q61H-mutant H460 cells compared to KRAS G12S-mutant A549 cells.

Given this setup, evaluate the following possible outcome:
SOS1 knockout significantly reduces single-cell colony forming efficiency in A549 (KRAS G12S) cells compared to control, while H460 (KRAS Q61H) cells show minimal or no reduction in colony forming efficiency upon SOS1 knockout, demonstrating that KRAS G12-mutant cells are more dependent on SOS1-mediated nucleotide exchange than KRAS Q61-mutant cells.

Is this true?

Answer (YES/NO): YES